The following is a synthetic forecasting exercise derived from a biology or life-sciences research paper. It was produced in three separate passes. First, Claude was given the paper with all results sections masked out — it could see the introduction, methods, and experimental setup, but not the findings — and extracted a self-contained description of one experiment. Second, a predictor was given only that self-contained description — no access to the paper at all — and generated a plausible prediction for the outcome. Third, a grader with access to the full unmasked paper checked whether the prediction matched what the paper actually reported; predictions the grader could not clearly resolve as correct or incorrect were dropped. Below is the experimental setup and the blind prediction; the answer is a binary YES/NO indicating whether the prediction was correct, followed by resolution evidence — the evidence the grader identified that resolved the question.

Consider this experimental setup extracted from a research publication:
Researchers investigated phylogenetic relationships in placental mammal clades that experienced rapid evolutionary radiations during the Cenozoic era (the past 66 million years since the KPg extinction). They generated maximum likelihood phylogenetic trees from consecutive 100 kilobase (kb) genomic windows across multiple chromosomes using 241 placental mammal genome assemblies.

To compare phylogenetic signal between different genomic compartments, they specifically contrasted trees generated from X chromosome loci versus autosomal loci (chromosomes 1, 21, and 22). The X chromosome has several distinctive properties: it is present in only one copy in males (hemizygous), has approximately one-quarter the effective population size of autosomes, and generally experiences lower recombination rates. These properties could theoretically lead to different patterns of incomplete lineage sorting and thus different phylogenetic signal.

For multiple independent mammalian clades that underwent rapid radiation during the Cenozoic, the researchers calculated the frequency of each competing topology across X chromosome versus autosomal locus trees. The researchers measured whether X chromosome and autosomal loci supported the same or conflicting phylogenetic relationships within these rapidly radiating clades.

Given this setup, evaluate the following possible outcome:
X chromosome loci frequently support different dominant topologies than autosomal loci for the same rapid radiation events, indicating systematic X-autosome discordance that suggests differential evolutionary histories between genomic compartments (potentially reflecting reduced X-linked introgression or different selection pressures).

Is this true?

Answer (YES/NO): YES